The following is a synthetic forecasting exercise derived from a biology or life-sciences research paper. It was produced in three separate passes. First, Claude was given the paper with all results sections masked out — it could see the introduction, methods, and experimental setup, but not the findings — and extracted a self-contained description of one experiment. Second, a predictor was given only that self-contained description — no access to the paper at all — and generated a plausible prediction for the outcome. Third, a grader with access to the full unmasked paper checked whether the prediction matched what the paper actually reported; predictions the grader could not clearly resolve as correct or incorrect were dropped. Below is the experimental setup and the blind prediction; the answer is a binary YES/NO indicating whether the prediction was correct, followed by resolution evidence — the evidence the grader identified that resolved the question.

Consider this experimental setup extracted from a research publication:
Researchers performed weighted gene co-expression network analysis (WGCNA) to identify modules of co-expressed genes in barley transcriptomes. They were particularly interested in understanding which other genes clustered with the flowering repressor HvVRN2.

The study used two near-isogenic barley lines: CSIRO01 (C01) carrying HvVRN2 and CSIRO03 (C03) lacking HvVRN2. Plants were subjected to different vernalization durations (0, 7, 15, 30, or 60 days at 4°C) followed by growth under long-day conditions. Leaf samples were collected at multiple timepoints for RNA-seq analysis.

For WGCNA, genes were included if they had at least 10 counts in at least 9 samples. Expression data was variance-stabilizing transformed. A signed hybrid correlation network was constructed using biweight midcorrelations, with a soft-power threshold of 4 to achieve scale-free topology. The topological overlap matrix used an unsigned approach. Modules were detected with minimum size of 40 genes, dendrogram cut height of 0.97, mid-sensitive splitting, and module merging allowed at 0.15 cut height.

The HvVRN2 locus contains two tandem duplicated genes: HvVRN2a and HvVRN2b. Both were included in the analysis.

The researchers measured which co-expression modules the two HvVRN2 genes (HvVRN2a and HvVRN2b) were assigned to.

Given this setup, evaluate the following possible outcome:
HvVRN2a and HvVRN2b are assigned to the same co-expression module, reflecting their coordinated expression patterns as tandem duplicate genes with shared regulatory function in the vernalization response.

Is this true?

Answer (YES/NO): NO